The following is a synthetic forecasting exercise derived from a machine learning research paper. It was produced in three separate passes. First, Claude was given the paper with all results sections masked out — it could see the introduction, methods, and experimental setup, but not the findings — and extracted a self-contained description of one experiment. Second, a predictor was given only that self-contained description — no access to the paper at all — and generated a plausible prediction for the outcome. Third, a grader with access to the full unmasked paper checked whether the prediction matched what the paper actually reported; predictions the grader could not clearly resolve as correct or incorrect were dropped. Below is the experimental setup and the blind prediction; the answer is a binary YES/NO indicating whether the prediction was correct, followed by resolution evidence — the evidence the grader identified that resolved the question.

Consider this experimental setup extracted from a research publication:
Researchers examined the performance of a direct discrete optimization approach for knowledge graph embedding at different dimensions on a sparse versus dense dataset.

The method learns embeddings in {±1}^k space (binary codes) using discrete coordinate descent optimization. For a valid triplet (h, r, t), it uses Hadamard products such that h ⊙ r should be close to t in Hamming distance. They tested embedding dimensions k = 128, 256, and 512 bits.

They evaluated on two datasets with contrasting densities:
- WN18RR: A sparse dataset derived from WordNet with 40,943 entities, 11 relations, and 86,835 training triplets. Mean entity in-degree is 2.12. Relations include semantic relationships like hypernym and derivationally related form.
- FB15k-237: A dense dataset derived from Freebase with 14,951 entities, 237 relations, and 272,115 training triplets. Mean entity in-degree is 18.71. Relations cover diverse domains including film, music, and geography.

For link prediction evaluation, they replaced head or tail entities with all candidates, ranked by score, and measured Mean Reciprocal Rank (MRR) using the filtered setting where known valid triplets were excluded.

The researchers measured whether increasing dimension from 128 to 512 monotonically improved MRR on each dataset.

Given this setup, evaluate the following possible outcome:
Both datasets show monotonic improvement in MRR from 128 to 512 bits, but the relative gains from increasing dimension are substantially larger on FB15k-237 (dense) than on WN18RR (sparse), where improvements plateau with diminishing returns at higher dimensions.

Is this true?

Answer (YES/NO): NO